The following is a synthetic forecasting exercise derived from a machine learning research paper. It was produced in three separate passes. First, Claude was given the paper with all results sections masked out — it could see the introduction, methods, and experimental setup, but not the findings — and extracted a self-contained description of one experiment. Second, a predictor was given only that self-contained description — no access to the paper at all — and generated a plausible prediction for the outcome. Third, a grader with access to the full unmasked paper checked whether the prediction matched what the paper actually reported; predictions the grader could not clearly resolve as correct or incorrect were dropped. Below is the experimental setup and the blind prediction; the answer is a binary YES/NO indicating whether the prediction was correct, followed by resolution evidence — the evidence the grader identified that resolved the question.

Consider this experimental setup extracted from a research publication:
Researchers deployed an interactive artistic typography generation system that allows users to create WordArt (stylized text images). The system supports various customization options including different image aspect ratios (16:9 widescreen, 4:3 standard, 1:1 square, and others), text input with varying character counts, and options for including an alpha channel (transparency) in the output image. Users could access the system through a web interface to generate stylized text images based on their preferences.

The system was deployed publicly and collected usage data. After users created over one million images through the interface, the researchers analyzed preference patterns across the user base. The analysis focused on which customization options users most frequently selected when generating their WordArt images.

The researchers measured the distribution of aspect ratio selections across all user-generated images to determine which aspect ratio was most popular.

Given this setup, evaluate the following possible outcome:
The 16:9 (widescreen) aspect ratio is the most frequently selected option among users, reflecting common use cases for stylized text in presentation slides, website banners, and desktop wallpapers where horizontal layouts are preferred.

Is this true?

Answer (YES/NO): YES